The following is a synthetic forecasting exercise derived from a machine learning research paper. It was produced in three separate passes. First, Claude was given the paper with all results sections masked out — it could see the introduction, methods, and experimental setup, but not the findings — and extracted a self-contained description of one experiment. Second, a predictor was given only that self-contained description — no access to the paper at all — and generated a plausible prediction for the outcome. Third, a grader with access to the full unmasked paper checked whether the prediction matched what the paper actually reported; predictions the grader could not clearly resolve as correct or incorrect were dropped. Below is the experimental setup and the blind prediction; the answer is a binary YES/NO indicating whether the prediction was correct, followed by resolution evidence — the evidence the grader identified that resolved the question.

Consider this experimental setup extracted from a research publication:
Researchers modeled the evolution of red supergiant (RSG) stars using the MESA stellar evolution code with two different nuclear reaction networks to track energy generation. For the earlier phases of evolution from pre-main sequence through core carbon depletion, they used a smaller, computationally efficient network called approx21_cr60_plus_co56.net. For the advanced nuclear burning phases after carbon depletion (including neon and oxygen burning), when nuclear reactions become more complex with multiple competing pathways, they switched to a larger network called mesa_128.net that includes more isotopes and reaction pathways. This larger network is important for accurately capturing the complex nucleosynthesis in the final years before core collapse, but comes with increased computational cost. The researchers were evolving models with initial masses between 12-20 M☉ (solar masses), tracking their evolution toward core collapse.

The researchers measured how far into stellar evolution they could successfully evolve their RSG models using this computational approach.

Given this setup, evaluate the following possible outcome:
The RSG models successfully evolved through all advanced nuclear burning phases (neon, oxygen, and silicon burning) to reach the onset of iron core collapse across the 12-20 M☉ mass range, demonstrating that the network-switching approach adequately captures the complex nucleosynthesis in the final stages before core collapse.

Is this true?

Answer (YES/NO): NO